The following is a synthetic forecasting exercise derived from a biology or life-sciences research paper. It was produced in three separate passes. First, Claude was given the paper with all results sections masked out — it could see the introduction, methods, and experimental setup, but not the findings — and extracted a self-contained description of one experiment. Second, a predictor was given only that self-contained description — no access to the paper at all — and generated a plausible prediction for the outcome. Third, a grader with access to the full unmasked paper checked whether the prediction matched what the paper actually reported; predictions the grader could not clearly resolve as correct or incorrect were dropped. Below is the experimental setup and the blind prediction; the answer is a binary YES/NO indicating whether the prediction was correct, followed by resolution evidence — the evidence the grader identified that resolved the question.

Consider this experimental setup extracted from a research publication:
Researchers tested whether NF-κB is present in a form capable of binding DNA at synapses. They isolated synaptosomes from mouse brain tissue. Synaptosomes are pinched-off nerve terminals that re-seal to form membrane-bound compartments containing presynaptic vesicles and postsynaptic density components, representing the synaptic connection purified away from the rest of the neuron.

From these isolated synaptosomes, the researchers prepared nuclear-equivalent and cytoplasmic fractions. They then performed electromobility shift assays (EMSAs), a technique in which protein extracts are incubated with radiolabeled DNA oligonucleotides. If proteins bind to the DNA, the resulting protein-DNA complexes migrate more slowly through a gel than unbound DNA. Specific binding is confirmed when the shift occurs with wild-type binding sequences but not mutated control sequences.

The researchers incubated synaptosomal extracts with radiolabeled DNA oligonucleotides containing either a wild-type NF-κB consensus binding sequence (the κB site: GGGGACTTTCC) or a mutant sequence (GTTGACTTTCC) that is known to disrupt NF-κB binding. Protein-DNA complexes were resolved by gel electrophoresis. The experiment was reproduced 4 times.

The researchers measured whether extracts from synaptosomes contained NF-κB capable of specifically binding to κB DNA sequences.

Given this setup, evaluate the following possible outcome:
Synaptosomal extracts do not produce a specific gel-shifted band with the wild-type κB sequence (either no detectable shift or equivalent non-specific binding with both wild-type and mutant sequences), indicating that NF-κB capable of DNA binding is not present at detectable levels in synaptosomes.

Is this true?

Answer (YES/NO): NO